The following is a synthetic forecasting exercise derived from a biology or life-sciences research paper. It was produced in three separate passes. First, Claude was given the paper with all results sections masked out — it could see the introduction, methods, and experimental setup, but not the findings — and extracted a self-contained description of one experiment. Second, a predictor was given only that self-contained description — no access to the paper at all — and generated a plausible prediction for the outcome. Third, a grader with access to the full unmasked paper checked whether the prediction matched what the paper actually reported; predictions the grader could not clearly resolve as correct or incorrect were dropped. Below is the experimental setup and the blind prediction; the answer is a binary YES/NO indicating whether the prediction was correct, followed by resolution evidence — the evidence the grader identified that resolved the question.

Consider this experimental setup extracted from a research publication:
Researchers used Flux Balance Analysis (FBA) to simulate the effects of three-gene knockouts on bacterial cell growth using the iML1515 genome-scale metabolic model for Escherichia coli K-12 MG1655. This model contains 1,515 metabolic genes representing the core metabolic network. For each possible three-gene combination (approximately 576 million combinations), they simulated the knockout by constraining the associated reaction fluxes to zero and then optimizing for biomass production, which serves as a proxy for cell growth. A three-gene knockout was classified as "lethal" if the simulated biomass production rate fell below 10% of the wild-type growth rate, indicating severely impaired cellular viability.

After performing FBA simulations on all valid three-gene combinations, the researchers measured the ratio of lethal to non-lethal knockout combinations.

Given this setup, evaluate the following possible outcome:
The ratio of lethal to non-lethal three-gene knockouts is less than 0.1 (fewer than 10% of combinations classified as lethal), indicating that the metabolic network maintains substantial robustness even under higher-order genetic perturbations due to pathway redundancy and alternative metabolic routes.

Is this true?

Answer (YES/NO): NO